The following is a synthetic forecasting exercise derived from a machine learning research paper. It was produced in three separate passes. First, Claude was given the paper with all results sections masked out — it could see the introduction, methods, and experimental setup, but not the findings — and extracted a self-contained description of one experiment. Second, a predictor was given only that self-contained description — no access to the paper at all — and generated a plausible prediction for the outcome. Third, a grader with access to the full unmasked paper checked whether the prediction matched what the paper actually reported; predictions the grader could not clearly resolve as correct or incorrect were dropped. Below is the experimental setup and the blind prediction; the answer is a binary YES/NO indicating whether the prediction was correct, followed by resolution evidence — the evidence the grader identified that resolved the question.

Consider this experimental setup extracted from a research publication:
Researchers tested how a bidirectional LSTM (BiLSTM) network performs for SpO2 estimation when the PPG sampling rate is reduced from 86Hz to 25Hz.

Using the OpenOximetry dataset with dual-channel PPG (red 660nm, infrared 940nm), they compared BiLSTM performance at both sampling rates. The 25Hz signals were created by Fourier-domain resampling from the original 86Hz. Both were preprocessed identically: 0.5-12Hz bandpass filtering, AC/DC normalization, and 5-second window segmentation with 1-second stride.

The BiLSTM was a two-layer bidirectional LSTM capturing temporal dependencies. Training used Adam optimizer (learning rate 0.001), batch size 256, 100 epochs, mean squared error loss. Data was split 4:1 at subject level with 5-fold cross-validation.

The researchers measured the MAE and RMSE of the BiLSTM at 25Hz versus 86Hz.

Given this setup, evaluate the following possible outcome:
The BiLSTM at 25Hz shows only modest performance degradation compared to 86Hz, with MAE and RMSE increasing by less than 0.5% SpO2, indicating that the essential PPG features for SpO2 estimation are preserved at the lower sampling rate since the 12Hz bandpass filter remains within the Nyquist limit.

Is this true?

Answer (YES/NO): YES